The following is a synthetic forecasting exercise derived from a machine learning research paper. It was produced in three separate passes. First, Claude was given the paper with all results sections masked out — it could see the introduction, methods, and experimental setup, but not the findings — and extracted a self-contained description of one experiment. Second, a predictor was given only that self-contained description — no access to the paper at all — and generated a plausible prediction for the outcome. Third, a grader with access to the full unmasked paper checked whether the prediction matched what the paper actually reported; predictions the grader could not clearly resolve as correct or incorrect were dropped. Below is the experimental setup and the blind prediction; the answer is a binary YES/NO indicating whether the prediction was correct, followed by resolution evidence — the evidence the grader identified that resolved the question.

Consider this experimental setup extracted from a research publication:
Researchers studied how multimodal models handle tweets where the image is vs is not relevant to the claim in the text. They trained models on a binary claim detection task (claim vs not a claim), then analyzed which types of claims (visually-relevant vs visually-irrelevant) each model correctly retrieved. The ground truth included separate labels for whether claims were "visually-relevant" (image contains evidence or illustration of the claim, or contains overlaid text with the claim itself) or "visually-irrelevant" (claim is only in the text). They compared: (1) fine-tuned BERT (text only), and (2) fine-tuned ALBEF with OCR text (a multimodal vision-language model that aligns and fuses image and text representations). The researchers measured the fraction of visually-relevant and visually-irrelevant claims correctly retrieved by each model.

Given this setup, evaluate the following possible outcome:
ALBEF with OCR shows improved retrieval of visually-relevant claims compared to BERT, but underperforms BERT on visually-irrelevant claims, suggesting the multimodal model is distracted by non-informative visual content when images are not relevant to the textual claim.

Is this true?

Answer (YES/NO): NO